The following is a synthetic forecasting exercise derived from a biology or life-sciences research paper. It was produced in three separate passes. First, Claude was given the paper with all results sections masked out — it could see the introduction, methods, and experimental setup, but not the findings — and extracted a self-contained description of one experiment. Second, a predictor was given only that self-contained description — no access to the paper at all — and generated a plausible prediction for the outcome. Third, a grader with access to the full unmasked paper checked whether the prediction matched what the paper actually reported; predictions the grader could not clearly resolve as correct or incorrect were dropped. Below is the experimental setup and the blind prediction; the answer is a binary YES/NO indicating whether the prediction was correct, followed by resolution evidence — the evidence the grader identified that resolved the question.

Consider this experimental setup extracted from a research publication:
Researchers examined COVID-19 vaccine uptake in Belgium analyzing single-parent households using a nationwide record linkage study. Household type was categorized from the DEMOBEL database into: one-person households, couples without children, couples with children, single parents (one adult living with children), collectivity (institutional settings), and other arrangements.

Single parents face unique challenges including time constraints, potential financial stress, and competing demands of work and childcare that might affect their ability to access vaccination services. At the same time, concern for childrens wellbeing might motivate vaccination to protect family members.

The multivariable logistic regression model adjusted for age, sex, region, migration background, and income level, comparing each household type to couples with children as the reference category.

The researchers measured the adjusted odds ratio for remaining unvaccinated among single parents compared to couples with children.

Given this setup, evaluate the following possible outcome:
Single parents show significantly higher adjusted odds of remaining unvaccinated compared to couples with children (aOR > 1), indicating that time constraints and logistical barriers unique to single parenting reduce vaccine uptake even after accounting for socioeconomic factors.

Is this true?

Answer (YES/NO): YES